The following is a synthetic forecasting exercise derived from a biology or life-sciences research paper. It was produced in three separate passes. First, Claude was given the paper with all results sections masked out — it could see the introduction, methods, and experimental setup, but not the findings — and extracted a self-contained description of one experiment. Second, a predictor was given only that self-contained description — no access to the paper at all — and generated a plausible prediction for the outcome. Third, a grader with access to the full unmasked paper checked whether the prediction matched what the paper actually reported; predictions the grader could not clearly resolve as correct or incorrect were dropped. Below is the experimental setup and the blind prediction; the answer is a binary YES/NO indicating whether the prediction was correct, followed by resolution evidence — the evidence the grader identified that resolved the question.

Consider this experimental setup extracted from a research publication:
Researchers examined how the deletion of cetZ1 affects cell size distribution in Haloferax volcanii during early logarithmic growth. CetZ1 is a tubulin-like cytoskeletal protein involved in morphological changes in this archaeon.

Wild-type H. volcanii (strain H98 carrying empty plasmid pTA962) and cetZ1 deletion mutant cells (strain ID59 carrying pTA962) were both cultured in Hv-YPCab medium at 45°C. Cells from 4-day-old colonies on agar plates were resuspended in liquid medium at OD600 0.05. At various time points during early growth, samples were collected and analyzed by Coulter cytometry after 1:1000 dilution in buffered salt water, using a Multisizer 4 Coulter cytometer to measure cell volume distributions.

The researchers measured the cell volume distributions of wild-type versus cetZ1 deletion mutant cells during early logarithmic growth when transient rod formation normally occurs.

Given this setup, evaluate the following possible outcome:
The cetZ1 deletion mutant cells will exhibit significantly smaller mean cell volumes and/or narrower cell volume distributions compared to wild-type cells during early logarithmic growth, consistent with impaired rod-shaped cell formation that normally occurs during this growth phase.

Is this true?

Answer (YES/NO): NO